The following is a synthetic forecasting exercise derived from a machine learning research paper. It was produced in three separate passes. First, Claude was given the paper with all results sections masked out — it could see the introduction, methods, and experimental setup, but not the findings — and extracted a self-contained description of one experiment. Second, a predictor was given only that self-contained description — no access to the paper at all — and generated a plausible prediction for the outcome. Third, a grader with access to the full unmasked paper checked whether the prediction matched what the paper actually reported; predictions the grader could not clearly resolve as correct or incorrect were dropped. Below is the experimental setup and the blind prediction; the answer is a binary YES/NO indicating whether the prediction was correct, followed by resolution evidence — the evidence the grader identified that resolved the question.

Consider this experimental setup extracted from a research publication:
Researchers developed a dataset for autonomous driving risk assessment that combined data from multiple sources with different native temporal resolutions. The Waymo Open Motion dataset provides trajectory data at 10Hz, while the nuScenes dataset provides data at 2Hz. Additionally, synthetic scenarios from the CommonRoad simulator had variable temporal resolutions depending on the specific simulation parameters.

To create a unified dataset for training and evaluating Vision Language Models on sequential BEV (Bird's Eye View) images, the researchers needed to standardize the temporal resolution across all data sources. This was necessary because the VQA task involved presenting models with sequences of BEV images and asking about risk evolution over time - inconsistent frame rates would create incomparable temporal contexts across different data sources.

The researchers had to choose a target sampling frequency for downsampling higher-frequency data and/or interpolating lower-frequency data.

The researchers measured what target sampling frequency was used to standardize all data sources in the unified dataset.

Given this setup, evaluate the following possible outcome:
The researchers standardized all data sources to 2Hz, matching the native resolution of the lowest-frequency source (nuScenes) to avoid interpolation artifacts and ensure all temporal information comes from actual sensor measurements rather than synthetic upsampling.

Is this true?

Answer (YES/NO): YES